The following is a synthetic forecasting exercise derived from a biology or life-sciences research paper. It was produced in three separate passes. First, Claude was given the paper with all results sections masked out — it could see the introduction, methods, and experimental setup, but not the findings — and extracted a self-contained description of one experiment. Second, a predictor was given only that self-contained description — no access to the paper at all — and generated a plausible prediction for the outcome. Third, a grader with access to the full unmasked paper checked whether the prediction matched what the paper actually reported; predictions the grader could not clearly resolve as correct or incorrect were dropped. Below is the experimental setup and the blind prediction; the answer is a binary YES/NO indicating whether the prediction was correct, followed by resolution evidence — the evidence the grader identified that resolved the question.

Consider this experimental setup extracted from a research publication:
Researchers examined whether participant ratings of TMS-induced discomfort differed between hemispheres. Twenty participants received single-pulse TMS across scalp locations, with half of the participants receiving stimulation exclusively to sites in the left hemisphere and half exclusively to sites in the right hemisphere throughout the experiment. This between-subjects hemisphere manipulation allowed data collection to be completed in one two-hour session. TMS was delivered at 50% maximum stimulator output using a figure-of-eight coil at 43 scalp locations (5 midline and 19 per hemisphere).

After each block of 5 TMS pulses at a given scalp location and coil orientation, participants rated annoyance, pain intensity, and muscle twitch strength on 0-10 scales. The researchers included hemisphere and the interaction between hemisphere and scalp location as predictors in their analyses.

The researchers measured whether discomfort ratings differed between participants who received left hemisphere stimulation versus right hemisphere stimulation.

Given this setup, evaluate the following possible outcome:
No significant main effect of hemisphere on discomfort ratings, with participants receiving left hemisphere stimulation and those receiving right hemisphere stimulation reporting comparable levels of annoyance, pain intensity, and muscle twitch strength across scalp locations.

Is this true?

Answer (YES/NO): YES